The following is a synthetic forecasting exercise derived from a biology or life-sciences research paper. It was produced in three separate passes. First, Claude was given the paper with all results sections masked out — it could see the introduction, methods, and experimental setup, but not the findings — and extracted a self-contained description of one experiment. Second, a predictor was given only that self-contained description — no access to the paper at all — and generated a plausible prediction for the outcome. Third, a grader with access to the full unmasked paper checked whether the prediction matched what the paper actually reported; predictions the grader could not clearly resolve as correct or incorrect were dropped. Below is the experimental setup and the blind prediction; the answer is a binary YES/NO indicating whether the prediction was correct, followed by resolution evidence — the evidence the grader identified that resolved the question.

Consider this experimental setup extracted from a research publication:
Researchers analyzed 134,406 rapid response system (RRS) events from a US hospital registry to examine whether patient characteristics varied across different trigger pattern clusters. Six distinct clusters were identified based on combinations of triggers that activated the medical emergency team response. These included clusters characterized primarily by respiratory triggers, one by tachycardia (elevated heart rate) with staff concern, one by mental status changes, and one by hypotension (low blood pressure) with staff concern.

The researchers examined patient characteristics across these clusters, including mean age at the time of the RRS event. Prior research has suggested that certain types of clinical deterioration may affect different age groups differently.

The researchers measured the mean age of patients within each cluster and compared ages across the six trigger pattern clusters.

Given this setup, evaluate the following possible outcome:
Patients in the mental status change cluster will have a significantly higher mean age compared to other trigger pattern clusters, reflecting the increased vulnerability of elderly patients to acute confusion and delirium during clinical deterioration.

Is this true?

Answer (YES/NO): NO